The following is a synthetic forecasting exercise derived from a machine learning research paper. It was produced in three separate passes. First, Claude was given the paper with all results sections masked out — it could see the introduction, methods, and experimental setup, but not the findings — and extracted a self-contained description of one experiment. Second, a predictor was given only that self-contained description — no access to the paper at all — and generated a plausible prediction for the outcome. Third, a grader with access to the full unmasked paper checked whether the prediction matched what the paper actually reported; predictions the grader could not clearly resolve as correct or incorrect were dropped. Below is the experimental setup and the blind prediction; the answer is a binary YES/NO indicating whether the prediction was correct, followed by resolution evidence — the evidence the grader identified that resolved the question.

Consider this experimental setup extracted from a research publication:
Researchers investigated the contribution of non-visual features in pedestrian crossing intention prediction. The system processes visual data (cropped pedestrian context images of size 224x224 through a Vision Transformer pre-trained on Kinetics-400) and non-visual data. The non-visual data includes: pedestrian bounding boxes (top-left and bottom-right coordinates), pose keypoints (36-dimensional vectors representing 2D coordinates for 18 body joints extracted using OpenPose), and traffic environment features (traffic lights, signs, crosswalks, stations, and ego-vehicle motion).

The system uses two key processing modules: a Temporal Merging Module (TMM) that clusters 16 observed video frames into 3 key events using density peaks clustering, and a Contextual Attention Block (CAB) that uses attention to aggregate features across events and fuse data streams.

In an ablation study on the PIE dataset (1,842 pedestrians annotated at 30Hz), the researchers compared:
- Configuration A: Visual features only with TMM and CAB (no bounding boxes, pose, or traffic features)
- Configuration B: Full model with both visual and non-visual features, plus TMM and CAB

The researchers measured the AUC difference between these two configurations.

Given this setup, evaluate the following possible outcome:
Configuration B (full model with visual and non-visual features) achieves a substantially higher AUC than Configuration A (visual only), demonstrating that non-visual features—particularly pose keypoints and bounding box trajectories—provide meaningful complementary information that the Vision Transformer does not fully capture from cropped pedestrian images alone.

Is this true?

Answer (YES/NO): YES